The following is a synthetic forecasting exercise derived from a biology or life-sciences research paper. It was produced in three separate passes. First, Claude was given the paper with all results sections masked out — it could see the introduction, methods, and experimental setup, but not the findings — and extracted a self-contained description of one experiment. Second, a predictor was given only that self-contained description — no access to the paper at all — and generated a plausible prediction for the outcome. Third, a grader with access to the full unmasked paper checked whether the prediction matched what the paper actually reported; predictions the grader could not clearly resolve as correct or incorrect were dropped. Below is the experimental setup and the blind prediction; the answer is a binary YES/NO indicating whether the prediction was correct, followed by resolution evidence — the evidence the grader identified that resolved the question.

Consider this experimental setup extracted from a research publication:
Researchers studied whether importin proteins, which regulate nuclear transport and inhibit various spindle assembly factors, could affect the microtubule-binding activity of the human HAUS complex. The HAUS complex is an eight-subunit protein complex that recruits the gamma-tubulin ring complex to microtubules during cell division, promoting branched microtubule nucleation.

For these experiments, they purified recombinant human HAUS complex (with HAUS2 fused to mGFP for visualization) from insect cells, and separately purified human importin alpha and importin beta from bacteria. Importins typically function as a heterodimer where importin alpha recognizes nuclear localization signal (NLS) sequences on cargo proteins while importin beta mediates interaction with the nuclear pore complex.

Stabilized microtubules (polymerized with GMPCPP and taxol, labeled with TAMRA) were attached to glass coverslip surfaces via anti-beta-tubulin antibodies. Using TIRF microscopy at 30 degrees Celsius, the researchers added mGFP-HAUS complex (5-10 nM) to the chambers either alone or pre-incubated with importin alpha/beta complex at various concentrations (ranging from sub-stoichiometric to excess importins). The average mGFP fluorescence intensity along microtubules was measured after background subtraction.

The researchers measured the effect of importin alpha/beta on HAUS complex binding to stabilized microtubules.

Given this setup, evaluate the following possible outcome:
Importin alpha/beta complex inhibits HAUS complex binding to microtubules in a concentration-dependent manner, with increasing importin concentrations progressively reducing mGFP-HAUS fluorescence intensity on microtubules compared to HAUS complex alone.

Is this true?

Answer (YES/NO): YES